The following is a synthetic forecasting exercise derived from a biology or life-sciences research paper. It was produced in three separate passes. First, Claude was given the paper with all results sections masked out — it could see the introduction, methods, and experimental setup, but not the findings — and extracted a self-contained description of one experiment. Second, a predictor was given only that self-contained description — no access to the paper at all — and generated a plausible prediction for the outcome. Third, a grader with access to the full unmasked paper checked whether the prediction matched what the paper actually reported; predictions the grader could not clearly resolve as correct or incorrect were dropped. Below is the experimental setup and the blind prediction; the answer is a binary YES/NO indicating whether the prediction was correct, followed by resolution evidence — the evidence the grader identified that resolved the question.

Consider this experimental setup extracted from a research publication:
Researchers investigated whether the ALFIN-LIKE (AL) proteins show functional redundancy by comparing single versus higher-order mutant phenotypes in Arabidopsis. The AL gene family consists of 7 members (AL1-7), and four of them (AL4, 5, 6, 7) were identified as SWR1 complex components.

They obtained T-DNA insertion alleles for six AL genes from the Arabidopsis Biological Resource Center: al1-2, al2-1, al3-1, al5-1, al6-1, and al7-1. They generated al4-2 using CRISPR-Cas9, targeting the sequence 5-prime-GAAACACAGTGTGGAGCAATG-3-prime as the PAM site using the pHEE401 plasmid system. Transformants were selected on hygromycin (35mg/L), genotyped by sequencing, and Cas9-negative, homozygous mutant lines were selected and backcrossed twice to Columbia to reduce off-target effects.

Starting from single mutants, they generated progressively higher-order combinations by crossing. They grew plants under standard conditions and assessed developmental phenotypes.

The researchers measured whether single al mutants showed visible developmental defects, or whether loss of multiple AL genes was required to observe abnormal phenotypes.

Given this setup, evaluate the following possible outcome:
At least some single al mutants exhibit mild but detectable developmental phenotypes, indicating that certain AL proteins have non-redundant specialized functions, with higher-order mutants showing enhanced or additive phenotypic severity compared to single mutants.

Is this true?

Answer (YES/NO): NO